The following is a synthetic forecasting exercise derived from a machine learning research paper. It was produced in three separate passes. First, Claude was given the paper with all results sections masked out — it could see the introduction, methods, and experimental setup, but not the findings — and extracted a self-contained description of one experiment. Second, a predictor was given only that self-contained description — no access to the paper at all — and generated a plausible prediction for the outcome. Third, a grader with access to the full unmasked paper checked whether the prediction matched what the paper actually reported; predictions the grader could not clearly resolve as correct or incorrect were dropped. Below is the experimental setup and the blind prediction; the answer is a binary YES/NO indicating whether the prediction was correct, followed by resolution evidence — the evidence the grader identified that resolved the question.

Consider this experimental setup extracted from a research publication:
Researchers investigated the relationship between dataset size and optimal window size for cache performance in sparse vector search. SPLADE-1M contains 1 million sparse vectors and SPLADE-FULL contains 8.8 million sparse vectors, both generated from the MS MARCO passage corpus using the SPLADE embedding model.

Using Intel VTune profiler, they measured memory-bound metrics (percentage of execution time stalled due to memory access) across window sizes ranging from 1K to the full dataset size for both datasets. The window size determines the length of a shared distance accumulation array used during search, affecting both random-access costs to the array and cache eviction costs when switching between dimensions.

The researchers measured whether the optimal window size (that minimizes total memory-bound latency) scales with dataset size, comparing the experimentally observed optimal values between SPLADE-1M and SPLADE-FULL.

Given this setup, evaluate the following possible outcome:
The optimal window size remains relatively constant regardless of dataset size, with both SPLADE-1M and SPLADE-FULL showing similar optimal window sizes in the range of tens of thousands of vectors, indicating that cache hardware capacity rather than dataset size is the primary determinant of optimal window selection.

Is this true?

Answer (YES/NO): NO